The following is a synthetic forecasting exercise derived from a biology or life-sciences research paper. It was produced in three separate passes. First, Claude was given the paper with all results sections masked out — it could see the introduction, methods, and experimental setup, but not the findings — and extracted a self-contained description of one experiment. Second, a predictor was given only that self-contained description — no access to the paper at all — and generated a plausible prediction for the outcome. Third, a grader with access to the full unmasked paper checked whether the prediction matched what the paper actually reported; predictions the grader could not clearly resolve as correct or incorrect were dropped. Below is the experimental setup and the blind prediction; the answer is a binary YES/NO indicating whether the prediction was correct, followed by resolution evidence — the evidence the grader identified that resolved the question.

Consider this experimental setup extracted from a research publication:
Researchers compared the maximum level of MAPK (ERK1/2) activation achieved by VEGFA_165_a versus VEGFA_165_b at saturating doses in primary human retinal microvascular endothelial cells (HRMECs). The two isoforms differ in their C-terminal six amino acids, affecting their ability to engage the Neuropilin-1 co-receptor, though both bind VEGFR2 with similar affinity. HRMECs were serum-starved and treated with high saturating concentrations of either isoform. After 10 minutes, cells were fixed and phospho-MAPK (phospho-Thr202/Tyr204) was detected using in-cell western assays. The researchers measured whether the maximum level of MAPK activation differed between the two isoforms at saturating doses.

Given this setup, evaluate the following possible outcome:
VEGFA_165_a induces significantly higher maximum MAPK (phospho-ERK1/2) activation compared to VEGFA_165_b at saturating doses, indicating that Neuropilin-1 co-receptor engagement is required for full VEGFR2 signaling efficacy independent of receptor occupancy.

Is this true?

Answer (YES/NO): NO